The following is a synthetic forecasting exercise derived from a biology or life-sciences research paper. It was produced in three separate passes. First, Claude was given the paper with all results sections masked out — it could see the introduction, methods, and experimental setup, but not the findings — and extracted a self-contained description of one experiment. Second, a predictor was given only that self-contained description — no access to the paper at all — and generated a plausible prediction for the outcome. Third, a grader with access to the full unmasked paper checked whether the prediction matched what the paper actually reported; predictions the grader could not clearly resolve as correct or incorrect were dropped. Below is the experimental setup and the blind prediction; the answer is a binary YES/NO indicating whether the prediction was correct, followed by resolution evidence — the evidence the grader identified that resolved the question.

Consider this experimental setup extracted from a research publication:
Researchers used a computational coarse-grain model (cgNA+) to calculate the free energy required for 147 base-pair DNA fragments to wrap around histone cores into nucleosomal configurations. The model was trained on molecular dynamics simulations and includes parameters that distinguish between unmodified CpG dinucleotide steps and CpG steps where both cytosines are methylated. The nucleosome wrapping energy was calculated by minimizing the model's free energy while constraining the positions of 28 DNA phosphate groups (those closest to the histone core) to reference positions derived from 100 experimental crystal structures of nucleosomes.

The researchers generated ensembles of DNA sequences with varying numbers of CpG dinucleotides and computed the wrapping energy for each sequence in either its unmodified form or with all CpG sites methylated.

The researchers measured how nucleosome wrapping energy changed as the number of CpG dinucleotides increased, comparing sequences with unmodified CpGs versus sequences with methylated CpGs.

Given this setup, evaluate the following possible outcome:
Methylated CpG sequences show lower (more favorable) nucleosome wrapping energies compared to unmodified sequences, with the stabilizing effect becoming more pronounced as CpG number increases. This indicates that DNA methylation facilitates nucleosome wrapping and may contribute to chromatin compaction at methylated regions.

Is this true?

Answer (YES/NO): NO